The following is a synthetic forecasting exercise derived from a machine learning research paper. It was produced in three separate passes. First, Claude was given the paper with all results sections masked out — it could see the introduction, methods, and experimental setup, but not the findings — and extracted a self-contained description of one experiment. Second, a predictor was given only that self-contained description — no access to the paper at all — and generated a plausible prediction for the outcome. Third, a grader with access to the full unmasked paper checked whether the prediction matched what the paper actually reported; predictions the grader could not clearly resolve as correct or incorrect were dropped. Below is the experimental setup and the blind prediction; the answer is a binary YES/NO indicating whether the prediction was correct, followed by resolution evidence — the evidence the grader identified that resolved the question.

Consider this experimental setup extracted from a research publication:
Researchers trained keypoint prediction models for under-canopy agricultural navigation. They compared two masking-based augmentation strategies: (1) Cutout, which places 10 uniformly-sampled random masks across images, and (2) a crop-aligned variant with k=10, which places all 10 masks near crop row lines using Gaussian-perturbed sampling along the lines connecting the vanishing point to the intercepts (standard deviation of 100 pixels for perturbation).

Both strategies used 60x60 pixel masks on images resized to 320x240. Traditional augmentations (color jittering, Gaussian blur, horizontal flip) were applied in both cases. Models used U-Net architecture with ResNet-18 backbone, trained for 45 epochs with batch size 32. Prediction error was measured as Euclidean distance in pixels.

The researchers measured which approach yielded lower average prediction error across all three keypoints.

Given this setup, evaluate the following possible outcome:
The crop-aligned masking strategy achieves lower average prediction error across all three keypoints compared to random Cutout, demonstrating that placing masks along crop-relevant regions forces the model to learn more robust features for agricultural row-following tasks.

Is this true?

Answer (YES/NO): YES